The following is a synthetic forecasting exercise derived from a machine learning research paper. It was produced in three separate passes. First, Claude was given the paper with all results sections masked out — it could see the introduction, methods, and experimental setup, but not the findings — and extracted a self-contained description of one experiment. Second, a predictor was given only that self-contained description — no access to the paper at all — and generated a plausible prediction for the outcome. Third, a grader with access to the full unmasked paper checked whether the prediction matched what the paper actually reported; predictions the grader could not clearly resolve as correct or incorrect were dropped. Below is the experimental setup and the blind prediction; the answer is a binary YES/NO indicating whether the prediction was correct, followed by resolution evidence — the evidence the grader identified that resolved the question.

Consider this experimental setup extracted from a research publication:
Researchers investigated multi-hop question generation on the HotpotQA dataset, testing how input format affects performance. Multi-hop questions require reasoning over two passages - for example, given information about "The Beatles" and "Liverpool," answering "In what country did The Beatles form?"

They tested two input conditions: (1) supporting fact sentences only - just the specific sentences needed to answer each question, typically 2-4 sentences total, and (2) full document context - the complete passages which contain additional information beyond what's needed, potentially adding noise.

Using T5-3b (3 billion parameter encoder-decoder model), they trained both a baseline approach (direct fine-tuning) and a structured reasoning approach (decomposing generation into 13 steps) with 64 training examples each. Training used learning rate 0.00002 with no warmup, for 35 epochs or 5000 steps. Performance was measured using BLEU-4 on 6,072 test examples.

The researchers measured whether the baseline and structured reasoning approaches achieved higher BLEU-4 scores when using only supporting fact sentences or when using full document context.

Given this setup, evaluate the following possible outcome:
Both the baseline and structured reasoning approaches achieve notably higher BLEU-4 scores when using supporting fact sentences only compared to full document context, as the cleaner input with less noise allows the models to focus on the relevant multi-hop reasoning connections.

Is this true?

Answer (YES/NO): YES